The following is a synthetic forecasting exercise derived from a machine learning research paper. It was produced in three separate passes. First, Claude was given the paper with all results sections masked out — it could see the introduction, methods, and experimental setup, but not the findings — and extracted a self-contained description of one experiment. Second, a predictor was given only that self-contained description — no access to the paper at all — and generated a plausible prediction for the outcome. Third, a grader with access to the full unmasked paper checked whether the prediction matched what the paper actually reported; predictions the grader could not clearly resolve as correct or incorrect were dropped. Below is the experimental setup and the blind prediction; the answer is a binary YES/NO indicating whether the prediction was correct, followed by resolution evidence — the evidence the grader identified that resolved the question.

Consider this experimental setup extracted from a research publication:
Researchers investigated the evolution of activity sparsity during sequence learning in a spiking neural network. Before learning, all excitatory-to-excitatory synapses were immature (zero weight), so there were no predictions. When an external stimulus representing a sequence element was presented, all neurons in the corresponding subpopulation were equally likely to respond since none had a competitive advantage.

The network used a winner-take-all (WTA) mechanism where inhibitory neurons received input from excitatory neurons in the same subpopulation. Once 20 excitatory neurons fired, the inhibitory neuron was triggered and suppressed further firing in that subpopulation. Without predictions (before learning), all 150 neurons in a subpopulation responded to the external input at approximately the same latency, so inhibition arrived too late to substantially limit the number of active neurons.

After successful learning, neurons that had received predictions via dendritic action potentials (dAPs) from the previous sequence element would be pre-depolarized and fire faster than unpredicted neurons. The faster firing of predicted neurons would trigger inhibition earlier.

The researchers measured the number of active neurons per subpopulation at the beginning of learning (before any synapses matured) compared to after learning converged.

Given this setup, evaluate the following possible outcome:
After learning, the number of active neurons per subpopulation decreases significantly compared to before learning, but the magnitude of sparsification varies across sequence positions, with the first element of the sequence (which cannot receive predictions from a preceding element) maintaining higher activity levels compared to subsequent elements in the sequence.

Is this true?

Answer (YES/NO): YES